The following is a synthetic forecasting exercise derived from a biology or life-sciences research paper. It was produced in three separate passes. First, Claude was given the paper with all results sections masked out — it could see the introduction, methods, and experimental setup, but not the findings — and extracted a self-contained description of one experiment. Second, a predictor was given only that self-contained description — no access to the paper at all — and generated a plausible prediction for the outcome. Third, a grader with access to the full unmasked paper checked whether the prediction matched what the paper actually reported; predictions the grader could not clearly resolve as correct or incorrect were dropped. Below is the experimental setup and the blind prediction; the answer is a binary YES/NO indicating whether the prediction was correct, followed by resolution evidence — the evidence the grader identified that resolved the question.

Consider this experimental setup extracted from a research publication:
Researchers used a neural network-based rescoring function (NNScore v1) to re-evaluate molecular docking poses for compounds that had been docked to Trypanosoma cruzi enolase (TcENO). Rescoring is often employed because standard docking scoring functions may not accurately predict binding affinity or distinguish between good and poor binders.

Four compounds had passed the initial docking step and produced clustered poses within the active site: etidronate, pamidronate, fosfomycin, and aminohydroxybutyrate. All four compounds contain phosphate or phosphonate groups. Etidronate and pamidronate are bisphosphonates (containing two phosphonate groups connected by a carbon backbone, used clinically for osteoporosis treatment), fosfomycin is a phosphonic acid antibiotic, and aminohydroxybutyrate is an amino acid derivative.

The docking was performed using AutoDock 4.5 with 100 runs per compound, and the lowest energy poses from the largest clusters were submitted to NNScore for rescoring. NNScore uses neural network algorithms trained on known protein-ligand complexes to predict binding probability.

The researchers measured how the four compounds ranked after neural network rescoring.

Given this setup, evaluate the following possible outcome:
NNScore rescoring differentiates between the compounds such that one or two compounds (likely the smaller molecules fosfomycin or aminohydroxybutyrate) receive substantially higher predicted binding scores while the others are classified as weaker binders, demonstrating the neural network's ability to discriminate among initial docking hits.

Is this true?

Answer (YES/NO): NO